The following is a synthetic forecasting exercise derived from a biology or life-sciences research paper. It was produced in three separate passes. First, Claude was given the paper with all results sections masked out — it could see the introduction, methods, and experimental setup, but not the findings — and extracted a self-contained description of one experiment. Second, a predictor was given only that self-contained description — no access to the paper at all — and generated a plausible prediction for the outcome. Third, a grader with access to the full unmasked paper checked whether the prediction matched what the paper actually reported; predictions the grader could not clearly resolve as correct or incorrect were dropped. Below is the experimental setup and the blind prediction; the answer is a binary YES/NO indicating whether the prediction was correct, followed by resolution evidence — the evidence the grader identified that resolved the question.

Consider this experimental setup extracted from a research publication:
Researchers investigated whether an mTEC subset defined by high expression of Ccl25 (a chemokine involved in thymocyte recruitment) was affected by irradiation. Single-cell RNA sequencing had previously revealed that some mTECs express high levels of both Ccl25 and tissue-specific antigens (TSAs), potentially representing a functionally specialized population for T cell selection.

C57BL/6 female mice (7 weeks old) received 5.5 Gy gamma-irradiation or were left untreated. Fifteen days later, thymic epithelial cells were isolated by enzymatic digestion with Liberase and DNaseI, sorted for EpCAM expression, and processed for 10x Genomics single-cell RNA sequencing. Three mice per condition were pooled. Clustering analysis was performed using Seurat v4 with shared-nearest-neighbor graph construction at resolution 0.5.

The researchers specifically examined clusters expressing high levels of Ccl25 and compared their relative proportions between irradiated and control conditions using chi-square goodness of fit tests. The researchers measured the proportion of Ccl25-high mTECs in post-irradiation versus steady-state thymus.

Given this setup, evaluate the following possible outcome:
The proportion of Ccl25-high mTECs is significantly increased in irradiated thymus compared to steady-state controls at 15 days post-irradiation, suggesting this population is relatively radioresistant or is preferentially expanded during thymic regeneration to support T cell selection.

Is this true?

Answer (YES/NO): NO